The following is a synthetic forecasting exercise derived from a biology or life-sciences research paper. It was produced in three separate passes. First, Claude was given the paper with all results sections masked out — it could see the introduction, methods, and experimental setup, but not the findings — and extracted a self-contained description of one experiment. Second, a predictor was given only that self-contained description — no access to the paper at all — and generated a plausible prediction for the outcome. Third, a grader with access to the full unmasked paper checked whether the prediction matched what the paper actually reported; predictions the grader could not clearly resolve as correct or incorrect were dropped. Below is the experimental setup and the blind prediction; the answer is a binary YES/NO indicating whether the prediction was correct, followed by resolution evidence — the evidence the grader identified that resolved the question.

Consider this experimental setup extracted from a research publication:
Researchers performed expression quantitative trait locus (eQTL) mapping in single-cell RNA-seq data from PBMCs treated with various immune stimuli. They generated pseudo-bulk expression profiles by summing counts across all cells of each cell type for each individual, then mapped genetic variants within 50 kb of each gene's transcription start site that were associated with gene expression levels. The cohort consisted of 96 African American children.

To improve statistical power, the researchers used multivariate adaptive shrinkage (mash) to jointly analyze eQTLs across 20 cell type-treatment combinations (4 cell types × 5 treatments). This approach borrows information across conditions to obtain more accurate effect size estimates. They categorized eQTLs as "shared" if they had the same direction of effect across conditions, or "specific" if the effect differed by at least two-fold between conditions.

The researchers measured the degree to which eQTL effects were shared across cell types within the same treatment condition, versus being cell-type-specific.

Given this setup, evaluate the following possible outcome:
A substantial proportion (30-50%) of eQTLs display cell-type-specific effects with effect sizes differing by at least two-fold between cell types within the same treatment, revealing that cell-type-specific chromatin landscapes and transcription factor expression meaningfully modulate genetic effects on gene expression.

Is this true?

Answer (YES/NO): NO